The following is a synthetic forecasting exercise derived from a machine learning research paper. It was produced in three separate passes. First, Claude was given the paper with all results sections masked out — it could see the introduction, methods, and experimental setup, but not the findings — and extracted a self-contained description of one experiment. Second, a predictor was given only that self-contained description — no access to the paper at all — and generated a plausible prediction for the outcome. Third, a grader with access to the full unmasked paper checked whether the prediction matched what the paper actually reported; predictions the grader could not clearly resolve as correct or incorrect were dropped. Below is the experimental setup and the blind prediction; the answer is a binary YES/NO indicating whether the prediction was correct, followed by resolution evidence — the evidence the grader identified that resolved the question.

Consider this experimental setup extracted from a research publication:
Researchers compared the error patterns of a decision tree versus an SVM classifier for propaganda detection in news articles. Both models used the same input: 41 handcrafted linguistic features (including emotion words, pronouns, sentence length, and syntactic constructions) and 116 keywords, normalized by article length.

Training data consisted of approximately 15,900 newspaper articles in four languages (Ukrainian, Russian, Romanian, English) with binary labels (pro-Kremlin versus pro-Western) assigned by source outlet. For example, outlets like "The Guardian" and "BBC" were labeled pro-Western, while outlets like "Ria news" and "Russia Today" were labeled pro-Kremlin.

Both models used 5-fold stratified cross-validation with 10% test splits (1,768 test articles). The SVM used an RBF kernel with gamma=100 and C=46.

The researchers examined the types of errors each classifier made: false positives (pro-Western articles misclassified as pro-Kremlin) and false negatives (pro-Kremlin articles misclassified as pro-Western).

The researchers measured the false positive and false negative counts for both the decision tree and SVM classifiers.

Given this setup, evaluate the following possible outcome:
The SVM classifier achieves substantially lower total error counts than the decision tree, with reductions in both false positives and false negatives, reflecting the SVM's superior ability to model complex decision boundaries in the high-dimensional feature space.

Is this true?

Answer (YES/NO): NO